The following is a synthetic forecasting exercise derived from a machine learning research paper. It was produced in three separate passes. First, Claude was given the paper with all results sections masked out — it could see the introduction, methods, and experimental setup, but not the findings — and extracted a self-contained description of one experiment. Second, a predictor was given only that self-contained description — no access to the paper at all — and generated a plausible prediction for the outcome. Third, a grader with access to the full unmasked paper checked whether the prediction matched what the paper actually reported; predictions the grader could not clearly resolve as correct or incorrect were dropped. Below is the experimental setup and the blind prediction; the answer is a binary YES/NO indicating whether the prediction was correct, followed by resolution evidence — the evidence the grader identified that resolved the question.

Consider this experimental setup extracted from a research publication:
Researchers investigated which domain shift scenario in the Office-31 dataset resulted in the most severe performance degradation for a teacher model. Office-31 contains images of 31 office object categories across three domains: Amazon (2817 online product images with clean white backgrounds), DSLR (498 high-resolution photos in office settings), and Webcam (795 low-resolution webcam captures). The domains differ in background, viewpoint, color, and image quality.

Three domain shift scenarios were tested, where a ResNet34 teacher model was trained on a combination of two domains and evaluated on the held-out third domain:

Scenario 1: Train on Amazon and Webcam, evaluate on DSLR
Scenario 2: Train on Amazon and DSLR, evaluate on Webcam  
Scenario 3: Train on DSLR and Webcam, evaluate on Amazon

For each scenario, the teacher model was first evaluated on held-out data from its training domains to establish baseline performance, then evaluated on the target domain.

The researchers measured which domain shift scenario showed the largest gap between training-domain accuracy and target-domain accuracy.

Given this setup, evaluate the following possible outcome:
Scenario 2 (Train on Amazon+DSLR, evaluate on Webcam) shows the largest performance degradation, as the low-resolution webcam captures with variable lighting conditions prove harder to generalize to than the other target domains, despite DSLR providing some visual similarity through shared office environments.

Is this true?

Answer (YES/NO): NO